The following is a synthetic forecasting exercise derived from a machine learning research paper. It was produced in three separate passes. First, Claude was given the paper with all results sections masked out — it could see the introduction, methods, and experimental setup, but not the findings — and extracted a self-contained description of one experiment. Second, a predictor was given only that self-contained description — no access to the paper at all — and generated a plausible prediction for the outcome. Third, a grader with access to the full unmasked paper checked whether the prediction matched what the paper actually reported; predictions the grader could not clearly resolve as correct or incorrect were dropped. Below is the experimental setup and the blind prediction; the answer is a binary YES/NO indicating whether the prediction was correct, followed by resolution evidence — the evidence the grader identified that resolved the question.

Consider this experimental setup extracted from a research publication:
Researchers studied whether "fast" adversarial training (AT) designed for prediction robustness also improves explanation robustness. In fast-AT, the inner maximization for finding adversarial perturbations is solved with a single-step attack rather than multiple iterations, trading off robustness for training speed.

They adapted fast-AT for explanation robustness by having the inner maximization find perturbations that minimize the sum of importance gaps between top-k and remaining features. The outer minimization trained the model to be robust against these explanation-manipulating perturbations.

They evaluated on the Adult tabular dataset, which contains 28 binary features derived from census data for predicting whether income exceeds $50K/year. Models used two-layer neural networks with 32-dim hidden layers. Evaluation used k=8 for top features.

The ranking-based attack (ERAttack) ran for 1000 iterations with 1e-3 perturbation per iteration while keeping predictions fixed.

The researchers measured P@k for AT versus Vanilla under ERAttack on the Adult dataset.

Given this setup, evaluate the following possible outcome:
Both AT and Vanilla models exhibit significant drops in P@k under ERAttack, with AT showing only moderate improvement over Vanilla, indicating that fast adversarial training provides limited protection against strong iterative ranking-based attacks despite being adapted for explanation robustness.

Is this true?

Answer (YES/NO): NO